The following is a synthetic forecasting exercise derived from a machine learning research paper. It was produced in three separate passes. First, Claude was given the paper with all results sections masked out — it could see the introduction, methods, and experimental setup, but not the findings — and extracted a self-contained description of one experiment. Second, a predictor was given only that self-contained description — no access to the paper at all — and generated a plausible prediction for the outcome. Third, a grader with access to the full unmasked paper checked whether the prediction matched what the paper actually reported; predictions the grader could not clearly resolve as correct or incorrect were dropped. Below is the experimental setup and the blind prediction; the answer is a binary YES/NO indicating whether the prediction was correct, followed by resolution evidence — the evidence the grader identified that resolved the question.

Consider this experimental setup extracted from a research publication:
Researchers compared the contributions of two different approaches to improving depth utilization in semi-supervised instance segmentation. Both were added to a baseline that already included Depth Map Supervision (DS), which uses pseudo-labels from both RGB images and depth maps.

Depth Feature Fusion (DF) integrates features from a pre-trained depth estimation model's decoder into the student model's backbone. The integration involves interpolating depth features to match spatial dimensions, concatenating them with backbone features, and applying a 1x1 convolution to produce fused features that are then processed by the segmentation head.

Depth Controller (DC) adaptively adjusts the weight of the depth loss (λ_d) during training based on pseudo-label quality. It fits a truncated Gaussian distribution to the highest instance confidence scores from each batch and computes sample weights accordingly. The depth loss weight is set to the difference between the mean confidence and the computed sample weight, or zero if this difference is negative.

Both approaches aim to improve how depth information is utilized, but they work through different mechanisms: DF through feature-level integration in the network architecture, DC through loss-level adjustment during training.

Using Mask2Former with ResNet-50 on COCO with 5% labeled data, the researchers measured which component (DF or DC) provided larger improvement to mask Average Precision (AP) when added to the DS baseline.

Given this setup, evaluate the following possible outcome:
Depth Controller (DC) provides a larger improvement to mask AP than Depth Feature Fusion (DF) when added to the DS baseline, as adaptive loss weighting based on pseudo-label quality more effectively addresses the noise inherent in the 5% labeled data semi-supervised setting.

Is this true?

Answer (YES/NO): NO